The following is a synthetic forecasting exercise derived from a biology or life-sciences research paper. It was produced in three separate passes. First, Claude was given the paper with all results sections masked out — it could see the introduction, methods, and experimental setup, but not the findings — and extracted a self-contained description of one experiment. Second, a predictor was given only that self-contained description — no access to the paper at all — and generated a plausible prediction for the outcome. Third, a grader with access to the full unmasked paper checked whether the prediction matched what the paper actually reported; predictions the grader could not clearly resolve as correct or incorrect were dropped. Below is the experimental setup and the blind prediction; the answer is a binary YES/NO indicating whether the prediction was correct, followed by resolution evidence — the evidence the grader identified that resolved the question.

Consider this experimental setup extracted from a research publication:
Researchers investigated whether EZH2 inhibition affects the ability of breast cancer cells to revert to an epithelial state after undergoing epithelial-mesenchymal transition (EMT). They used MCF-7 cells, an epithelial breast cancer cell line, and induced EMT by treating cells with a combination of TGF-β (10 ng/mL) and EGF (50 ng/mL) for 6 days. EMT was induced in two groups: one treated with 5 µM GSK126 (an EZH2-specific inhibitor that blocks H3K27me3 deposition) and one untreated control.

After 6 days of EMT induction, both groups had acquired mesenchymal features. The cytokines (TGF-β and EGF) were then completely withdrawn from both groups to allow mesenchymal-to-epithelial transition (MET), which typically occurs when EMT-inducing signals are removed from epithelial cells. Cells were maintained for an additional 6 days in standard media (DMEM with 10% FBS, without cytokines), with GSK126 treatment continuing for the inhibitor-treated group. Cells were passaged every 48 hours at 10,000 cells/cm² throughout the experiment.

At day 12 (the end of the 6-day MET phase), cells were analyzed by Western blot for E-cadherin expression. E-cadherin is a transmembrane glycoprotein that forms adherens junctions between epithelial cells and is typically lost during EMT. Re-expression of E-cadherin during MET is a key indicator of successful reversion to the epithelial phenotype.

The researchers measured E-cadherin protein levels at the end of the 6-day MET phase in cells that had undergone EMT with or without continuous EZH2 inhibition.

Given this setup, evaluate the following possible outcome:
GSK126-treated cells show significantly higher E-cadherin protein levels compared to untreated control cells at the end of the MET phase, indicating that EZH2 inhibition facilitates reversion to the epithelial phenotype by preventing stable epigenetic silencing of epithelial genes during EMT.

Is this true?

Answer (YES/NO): NO